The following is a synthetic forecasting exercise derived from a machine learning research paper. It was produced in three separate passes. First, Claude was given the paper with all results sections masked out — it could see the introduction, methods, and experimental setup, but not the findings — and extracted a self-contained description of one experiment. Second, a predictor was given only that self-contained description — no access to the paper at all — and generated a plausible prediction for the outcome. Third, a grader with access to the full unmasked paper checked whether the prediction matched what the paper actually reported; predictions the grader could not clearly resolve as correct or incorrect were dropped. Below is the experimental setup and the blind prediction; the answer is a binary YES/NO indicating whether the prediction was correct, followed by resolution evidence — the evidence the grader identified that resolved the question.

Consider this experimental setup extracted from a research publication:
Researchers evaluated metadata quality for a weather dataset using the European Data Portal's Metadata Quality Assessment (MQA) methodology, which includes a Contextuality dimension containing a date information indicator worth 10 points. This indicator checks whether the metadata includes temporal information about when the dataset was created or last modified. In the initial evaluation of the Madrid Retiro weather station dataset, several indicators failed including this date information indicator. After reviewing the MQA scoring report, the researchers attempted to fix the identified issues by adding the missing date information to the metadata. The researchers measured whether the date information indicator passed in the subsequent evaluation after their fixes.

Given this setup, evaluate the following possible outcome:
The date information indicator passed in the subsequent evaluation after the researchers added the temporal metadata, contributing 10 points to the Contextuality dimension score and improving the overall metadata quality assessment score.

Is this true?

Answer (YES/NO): YES